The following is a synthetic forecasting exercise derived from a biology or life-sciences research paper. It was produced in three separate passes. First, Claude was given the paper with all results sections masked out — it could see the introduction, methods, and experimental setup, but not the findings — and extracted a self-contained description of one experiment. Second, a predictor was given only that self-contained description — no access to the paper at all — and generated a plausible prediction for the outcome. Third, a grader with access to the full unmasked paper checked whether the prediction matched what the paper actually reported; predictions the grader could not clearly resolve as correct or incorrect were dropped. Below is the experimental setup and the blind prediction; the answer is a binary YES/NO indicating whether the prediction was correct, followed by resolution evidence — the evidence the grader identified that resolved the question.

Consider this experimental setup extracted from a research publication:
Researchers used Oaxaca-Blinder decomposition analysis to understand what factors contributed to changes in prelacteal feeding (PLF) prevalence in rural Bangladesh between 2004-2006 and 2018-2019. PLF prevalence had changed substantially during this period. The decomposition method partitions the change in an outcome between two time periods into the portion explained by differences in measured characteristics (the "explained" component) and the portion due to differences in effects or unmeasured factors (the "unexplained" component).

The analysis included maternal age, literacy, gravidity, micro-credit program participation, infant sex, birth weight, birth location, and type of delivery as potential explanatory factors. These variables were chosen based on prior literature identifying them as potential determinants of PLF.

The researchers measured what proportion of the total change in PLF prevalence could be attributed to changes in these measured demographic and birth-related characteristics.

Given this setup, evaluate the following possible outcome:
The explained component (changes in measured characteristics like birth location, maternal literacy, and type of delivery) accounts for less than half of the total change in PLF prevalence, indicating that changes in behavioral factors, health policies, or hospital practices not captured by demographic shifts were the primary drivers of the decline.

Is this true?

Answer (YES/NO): YES